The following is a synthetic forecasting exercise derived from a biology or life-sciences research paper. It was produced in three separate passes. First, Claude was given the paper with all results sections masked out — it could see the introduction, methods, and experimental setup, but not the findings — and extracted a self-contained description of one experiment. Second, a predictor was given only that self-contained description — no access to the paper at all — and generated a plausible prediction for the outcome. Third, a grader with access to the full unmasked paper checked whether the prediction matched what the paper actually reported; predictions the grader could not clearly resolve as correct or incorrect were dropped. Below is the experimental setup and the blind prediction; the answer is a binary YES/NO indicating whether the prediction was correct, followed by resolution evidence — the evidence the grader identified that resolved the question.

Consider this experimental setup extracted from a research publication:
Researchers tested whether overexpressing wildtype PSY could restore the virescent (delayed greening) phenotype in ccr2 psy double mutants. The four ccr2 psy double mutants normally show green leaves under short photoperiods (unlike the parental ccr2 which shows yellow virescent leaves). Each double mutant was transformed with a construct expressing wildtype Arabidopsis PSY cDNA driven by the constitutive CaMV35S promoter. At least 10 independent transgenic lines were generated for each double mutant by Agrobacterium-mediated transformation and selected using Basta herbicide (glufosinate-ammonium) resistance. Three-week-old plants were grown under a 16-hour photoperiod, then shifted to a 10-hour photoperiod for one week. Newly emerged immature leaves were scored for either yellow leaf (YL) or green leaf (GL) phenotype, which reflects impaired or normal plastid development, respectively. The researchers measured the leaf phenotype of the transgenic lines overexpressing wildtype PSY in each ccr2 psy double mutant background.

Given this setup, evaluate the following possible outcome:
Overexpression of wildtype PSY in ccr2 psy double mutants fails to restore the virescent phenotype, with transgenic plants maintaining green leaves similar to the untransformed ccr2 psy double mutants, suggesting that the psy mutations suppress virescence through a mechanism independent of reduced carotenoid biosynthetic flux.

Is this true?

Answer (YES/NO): NO